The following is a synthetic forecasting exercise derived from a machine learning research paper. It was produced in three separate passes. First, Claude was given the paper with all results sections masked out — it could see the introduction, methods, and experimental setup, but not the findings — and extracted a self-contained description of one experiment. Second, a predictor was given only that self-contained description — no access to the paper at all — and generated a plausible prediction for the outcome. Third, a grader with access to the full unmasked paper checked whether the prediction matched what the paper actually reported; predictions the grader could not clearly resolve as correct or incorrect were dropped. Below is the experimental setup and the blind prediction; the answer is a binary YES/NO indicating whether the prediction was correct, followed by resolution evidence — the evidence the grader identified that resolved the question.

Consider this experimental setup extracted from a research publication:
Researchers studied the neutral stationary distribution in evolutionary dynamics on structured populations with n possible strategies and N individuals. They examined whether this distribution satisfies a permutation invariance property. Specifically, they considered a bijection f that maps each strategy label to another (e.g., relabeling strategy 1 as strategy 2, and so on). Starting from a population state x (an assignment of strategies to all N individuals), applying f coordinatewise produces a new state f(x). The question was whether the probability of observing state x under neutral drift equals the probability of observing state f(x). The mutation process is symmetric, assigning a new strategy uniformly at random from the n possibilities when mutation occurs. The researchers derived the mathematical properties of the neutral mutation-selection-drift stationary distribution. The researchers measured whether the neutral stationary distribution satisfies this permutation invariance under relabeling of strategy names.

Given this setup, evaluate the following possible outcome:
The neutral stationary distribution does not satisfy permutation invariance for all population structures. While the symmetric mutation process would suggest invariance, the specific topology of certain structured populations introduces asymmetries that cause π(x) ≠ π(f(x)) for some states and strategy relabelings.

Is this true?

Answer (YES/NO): NO